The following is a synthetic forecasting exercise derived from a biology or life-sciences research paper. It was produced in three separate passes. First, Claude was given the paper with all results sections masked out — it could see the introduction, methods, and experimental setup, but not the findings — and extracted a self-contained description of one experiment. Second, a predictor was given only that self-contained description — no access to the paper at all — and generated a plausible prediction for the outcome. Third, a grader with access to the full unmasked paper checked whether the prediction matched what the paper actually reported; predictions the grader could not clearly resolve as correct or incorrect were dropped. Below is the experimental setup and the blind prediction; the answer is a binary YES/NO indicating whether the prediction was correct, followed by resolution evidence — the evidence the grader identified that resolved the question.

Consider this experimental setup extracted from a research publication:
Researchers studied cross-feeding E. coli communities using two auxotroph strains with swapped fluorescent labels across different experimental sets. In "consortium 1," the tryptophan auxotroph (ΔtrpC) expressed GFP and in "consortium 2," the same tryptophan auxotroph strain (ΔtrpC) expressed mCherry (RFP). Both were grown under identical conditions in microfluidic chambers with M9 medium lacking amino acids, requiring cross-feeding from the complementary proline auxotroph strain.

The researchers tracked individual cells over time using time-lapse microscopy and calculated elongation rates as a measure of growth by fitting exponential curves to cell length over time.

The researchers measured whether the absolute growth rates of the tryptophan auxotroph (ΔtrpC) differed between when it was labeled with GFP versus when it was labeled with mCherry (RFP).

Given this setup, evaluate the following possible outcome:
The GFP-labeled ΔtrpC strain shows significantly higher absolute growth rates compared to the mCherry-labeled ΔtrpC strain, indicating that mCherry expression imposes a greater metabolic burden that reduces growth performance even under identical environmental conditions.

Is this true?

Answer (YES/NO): YES